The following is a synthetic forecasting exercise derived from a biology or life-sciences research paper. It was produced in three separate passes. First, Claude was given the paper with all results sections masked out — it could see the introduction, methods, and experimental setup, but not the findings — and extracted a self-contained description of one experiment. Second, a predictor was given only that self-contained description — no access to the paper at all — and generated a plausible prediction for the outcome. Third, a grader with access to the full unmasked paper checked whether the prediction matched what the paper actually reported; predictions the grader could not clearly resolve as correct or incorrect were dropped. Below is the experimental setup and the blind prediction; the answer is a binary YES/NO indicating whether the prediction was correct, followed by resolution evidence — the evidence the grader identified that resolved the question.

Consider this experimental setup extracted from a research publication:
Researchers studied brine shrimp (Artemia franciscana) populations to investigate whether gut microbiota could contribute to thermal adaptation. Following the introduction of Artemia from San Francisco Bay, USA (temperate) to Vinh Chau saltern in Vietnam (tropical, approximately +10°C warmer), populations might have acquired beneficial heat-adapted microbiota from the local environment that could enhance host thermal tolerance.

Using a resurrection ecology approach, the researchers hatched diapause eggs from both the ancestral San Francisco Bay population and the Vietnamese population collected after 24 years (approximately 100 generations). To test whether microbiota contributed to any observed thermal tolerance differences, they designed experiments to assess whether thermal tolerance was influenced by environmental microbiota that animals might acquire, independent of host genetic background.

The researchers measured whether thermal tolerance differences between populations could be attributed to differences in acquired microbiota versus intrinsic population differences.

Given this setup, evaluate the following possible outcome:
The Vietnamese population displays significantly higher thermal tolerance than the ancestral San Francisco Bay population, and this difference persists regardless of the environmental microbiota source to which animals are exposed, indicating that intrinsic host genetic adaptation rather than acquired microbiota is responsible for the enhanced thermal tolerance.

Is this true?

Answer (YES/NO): NO